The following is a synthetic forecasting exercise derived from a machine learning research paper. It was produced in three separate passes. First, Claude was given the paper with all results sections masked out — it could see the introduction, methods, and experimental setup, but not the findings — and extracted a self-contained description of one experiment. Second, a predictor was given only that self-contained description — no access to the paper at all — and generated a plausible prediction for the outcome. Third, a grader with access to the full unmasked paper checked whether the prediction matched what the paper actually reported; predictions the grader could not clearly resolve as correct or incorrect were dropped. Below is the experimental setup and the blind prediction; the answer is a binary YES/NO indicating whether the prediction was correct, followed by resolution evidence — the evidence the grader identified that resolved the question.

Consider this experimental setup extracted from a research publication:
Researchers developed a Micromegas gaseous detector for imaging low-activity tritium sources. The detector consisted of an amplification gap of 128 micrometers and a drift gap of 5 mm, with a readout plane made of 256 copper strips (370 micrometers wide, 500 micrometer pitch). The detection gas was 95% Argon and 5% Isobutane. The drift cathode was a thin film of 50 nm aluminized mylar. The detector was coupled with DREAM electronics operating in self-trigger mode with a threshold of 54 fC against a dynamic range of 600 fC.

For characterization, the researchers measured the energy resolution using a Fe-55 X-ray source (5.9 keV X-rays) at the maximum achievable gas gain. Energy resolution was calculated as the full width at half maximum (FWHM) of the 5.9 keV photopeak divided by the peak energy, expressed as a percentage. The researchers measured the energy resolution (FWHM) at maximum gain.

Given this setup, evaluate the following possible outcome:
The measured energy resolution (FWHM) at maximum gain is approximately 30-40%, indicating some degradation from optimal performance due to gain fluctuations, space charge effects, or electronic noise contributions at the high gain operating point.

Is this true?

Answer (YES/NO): NO